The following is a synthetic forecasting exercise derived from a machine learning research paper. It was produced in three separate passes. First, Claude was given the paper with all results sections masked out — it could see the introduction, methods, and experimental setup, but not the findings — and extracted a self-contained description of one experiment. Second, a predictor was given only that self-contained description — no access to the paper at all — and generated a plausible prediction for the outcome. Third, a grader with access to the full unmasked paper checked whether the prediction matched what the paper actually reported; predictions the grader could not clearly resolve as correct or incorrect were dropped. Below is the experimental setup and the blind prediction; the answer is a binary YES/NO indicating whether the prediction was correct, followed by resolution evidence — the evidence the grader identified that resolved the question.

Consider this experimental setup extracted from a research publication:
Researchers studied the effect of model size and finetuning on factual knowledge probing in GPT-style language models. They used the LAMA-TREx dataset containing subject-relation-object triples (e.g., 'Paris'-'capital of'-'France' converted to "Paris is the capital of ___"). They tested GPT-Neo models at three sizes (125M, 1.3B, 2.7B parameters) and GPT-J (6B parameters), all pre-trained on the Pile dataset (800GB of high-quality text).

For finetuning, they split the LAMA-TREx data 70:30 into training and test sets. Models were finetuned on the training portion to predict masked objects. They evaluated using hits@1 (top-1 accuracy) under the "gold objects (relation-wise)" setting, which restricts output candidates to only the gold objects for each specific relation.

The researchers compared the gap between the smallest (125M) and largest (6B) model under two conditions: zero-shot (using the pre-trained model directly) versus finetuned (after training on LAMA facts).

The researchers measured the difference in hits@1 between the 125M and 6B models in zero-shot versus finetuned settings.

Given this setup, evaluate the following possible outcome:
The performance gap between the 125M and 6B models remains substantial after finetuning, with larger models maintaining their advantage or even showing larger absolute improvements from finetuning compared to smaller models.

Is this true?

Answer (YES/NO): NO